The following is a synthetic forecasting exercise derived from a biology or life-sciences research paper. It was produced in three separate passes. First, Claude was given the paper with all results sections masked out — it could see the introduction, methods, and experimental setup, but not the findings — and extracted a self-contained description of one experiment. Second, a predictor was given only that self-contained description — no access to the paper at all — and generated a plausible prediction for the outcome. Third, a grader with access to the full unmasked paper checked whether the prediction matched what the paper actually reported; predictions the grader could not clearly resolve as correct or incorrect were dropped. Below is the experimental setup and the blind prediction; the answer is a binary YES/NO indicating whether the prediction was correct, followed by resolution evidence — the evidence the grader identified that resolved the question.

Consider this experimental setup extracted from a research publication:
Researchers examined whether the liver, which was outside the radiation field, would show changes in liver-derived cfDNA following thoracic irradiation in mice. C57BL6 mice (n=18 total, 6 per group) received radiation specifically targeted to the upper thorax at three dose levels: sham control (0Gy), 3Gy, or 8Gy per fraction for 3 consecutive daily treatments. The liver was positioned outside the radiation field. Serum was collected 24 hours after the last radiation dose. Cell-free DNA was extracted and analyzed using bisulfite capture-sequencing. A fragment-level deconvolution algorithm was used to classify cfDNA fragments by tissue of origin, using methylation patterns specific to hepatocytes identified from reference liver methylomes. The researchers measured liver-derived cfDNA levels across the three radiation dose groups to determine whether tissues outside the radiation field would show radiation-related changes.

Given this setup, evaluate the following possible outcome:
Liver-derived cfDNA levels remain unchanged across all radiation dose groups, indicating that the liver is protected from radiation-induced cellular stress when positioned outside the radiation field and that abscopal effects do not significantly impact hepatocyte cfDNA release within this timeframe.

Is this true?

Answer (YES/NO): NO